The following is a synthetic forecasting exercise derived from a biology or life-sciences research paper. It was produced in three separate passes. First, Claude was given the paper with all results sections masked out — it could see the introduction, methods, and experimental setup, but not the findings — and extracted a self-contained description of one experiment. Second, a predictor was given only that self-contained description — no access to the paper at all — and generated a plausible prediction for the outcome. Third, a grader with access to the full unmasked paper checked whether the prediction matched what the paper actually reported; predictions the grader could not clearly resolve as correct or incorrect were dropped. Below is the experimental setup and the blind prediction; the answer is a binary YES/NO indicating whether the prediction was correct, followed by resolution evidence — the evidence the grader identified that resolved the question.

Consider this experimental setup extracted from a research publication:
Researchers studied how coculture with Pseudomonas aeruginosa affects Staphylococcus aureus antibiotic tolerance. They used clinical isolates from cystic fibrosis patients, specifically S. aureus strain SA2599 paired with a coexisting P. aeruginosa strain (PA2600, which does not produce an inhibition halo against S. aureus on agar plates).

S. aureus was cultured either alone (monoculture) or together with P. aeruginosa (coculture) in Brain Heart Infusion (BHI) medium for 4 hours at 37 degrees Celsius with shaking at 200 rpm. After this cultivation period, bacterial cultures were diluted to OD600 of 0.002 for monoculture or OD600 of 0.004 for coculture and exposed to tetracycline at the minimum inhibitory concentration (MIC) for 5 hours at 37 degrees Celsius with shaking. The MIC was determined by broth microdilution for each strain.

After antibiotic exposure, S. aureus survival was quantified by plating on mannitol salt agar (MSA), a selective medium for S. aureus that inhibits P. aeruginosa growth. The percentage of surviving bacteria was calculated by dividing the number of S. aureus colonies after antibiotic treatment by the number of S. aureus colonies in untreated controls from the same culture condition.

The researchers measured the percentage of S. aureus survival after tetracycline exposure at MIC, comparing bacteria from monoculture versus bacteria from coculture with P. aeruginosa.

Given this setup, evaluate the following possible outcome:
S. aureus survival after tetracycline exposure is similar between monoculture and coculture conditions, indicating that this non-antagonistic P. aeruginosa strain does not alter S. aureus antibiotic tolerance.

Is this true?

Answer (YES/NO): NO